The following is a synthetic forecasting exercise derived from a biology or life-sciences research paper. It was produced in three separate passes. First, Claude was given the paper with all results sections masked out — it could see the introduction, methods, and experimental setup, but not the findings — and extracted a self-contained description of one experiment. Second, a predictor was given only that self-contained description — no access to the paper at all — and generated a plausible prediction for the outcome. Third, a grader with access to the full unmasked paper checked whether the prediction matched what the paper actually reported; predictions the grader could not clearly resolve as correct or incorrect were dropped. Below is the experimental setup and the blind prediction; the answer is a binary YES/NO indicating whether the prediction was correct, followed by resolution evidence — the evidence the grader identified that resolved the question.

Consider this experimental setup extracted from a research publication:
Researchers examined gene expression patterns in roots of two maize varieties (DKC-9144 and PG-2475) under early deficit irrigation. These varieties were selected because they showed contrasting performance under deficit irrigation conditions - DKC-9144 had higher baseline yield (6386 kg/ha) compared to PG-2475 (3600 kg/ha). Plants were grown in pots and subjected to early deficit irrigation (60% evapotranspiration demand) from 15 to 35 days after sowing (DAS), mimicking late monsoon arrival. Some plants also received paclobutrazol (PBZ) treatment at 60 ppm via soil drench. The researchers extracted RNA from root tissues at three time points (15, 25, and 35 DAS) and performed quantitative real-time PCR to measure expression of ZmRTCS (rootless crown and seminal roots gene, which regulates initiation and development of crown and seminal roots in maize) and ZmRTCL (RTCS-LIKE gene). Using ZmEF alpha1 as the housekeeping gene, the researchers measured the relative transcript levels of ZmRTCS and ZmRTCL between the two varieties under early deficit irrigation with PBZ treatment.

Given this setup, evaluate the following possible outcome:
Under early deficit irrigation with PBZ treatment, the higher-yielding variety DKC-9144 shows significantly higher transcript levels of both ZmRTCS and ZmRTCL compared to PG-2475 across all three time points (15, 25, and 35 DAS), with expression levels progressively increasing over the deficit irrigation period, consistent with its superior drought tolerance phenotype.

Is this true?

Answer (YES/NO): NO